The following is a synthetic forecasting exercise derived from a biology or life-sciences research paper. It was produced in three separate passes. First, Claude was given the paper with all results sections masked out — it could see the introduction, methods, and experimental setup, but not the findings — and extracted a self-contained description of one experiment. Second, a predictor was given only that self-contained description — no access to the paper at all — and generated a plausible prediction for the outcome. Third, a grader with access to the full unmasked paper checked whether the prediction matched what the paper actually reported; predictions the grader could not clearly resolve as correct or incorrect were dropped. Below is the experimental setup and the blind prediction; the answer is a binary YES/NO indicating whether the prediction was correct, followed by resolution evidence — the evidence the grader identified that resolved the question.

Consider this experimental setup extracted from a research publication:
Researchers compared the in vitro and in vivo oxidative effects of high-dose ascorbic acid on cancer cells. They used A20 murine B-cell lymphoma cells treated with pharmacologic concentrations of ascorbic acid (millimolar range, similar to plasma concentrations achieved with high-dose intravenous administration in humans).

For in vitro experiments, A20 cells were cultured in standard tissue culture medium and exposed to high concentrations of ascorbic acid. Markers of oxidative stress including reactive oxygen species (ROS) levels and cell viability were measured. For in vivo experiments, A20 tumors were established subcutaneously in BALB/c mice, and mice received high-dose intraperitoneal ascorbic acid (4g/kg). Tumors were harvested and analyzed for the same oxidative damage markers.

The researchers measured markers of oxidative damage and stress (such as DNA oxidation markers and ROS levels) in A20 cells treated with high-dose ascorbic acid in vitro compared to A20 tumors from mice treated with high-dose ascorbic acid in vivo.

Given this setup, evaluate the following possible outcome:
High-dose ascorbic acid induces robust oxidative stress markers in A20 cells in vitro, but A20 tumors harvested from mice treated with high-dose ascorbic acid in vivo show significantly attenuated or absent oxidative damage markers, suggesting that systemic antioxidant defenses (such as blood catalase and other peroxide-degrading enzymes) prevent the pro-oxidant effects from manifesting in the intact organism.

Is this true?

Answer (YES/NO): NO